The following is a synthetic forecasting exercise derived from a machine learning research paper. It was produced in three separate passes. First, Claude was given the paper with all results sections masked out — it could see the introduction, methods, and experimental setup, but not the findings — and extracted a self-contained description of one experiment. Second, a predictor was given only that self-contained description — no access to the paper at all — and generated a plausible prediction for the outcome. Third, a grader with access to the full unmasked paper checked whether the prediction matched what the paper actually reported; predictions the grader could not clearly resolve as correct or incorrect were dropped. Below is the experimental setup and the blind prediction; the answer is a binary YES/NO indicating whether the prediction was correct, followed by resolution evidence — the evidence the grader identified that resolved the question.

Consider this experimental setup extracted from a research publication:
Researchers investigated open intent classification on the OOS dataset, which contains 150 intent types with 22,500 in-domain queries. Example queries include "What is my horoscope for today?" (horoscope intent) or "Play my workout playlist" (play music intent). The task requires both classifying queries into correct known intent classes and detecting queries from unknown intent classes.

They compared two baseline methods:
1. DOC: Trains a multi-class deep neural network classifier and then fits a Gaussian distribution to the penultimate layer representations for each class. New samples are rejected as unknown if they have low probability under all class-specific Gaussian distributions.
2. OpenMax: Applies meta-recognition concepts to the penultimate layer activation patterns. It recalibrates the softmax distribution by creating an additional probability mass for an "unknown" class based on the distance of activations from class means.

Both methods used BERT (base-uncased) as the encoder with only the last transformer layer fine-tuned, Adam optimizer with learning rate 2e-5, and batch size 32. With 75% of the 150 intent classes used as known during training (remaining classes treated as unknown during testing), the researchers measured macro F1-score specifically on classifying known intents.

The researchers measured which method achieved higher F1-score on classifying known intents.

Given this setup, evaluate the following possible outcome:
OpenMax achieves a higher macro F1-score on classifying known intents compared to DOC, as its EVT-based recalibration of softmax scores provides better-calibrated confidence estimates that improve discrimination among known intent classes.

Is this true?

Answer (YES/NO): NO